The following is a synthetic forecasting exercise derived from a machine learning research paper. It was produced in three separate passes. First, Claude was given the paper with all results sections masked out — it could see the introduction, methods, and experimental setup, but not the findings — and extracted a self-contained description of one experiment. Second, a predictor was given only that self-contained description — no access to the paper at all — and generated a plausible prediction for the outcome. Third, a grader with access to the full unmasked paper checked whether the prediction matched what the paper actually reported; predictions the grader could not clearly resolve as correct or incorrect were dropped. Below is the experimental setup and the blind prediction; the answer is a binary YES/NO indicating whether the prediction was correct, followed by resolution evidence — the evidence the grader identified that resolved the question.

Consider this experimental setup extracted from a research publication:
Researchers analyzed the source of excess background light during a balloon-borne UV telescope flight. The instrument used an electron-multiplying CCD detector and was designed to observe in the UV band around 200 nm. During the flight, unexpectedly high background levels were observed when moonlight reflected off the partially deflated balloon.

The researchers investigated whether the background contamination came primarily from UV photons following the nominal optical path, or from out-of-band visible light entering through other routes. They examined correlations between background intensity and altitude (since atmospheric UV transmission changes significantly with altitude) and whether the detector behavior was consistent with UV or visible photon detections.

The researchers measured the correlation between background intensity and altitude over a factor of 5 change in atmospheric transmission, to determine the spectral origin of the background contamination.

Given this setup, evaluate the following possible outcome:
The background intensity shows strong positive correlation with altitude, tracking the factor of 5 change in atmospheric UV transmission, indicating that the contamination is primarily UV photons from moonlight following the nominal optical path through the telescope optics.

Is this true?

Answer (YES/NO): NO